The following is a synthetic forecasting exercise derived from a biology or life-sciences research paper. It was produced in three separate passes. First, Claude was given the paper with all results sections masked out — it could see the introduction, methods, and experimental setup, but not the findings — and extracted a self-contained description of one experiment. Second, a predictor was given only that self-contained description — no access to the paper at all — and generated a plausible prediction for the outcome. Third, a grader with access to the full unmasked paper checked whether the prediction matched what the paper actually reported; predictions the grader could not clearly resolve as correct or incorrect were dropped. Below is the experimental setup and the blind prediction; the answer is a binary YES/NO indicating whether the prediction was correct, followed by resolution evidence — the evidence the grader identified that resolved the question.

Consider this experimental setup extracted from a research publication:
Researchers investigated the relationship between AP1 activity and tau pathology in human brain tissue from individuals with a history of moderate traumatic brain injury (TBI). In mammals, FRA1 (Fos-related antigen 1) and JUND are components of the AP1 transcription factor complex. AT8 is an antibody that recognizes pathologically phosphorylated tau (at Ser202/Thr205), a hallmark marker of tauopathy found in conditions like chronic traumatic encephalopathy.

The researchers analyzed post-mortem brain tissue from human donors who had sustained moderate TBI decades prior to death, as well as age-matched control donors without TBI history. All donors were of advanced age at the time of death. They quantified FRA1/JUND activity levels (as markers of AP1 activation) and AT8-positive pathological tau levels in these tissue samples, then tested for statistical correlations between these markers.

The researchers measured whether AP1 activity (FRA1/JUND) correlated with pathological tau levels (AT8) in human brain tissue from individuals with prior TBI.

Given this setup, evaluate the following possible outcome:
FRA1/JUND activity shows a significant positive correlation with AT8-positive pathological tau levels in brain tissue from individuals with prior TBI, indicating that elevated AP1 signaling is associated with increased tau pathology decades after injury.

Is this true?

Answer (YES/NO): NO